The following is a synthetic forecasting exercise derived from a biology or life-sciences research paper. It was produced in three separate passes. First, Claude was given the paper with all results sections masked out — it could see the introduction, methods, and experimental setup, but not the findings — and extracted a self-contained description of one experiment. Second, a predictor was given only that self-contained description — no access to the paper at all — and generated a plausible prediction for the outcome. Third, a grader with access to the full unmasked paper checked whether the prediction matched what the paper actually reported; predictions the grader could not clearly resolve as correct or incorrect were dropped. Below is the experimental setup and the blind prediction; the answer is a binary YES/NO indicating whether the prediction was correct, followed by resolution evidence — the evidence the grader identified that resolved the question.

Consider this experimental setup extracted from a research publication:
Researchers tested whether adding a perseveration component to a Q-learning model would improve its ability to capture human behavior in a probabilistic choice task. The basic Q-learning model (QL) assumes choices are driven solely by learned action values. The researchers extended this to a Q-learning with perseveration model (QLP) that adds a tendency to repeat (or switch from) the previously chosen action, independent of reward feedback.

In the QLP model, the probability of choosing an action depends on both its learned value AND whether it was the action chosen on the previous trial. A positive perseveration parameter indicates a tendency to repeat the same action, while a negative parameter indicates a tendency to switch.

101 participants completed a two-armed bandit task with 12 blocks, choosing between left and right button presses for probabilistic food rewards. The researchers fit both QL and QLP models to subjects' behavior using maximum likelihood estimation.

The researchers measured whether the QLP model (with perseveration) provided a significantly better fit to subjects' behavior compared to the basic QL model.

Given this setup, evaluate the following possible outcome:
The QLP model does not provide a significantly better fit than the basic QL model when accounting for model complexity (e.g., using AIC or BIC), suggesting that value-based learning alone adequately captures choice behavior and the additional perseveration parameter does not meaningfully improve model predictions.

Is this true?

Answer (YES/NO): NO